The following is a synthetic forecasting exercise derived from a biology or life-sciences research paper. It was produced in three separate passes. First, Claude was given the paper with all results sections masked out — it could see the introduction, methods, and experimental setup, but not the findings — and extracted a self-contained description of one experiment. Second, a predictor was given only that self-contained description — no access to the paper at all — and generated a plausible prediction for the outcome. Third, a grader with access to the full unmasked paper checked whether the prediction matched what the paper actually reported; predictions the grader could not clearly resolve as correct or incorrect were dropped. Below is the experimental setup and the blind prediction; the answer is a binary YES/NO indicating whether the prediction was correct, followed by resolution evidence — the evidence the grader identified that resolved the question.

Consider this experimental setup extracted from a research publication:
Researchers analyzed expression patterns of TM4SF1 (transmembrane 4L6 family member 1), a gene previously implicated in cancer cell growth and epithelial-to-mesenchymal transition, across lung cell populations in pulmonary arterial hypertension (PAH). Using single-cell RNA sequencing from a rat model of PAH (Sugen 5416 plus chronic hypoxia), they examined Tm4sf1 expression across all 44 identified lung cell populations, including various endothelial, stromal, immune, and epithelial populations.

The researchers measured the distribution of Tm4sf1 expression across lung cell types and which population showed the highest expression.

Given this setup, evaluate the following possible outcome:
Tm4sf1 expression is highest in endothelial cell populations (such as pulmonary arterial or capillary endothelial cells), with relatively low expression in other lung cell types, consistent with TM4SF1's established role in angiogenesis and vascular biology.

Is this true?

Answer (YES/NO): NO